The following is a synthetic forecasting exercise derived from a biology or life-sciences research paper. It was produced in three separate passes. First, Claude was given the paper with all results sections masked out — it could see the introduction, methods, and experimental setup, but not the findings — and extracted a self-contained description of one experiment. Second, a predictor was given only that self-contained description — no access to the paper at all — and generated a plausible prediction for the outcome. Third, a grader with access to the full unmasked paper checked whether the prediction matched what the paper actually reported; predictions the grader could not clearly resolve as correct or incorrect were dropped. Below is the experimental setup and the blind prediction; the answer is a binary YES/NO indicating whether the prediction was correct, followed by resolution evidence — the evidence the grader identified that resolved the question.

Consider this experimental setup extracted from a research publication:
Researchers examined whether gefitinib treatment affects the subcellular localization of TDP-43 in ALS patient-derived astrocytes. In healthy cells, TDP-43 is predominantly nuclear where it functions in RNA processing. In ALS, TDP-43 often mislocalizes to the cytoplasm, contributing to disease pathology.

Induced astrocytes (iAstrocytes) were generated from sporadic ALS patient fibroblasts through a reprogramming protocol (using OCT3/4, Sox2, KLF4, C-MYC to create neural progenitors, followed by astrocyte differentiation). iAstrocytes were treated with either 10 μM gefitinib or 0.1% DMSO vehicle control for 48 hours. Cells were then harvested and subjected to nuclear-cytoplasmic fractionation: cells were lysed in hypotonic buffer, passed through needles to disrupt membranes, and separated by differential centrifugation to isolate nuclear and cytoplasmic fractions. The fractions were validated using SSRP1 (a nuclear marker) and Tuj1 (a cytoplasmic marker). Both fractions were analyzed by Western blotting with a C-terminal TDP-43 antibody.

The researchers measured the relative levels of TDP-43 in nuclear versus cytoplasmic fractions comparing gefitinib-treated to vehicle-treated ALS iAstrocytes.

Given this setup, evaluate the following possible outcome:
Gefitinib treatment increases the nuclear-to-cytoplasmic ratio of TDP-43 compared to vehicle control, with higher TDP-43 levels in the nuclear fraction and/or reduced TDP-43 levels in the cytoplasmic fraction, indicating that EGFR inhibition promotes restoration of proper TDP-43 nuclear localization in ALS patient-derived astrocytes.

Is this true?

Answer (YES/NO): NO